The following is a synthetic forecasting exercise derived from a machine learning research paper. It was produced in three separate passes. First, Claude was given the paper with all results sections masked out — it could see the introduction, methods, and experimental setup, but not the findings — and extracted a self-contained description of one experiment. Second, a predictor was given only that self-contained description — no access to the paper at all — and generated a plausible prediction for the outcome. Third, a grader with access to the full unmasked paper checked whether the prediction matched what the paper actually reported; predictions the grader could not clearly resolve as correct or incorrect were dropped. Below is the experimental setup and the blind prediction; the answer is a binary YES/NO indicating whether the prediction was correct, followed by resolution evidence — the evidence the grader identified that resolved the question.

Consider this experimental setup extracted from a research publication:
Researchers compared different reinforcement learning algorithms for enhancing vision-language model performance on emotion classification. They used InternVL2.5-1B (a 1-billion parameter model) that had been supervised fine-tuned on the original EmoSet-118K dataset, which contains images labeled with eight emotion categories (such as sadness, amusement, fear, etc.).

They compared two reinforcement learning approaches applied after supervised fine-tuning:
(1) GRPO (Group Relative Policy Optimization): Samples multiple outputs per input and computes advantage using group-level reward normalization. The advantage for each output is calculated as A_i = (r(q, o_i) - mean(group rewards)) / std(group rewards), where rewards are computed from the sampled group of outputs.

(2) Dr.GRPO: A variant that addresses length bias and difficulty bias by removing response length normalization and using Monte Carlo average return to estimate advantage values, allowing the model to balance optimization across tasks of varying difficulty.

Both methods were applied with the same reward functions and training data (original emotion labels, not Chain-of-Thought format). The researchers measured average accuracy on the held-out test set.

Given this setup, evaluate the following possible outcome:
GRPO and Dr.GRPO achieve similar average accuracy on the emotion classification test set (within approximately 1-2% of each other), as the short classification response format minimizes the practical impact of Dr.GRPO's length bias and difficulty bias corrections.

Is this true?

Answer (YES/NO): YES